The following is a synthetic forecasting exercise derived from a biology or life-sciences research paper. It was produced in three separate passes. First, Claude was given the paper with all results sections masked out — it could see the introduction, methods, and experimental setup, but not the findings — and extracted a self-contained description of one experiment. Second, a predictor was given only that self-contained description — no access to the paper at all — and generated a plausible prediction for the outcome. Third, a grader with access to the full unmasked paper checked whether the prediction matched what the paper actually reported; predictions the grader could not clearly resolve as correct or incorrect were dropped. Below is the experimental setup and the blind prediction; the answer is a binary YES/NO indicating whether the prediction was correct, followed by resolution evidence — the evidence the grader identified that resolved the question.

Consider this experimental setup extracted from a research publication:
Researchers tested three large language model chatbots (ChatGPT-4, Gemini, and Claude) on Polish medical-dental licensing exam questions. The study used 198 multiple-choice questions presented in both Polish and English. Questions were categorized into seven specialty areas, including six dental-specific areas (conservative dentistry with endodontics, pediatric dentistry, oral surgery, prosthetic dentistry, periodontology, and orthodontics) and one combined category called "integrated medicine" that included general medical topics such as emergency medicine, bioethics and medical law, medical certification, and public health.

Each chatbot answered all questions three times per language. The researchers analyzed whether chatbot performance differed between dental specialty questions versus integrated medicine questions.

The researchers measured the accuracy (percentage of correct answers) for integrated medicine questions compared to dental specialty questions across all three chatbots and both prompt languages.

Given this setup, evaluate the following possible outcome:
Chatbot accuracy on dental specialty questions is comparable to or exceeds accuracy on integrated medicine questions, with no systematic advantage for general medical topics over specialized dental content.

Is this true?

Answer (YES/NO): NO